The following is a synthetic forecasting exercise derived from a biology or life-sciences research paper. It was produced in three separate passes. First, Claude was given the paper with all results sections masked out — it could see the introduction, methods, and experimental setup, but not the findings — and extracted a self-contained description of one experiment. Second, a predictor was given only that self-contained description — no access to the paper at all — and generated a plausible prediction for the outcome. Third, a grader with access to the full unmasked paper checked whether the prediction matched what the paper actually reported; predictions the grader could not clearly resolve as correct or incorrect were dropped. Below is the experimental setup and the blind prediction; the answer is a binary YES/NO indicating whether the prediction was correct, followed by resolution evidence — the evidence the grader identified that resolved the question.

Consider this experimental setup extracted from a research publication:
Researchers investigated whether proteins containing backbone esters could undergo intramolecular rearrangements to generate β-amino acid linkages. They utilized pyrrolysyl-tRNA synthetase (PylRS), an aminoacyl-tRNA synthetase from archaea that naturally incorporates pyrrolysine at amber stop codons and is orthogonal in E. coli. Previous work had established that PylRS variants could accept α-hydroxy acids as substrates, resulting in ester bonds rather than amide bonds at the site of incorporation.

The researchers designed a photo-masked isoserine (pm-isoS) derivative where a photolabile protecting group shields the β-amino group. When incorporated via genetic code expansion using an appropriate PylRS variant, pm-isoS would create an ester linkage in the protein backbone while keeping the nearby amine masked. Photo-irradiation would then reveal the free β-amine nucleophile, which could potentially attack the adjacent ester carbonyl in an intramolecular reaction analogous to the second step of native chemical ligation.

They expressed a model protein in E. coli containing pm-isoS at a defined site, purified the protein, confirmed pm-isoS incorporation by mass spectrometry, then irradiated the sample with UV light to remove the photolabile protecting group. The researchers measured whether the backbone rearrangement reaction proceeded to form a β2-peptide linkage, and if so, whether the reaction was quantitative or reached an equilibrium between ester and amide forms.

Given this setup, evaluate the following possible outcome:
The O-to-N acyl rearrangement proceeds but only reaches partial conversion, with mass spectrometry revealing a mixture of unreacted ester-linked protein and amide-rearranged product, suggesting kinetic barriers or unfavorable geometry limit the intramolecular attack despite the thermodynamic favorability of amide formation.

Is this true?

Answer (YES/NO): NO